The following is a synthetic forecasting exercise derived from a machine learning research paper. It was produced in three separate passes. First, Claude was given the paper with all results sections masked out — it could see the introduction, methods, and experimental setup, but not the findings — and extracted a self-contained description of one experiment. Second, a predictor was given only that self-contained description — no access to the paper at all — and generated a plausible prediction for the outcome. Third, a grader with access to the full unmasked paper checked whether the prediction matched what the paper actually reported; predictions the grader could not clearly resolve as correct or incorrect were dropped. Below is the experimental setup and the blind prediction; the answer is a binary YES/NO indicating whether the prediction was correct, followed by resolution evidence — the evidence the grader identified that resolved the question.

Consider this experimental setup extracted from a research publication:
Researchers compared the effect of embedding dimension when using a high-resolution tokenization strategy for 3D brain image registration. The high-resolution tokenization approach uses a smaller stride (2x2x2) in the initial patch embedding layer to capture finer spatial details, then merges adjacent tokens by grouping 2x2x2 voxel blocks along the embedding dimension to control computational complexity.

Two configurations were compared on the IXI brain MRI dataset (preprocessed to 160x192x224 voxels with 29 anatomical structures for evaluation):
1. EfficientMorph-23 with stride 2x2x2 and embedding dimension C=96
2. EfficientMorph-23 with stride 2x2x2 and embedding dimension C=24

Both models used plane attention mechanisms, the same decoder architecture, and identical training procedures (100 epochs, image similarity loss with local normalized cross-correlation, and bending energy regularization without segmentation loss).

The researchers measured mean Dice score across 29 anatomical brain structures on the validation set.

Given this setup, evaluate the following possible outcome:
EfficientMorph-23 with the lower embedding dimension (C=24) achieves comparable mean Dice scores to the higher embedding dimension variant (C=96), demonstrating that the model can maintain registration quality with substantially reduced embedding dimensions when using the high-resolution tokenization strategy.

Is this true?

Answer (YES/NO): NO